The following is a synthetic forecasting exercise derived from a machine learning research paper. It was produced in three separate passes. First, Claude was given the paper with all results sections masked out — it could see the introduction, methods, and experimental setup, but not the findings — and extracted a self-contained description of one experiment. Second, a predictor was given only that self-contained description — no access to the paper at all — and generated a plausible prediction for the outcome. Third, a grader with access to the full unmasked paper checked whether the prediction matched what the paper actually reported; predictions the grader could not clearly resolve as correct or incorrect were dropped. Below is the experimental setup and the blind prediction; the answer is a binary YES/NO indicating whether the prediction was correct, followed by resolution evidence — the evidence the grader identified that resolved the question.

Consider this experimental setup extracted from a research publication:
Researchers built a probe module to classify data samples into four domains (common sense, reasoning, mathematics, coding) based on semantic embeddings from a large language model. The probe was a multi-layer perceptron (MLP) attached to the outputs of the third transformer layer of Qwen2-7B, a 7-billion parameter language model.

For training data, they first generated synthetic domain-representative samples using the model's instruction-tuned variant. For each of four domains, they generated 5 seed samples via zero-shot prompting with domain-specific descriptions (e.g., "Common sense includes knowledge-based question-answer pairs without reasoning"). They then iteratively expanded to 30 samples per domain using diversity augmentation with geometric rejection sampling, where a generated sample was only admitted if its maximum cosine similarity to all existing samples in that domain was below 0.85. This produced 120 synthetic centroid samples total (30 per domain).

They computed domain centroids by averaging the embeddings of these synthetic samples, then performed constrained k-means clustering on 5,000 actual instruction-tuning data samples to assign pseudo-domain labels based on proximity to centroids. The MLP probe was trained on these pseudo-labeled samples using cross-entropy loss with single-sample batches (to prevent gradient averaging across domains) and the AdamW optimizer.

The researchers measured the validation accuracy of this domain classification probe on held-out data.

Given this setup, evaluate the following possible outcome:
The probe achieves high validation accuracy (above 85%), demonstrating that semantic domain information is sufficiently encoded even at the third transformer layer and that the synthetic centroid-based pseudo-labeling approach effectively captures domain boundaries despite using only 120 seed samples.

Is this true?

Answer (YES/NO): YES